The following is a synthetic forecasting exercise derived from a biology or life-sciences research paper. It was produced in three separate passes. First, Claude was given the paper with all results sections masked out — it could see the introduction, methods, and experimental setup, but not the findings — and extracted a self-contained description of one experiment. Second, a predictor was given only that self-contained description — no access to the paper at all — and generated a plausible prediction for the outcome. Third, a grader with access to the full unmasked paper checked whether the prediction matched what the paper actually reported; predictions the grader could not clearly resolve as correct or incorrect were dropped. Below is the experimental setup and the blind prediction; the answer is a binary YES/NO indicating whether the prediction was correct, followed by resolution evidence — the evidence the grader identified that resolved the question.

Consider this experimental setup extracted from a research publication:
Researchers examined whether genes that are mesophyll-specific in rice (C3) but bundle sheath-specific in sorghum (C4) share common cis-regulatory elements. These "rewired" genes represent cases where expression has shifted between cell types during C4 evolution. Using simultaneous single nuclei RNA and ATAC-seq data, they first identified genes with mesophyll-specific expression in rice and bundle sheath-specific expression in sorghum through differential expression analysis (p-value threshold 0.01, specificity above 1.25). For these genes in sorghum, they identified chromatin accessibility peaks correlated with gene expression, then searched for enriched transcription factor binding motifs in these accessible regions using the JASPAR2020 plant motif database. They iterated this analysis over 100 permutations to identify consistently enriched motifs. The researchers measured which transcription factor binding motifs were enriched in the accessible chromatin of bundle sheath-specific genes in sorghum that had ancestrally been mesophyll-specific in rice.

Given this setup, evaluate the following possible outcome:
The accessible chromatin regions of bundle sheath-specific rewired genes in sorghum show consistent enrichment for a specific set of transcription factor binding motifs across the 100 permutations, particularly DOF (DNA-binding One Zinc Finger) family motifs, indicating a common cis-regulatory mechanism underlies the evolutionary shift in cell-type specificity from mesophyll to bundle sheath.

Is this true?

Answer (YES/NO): YES